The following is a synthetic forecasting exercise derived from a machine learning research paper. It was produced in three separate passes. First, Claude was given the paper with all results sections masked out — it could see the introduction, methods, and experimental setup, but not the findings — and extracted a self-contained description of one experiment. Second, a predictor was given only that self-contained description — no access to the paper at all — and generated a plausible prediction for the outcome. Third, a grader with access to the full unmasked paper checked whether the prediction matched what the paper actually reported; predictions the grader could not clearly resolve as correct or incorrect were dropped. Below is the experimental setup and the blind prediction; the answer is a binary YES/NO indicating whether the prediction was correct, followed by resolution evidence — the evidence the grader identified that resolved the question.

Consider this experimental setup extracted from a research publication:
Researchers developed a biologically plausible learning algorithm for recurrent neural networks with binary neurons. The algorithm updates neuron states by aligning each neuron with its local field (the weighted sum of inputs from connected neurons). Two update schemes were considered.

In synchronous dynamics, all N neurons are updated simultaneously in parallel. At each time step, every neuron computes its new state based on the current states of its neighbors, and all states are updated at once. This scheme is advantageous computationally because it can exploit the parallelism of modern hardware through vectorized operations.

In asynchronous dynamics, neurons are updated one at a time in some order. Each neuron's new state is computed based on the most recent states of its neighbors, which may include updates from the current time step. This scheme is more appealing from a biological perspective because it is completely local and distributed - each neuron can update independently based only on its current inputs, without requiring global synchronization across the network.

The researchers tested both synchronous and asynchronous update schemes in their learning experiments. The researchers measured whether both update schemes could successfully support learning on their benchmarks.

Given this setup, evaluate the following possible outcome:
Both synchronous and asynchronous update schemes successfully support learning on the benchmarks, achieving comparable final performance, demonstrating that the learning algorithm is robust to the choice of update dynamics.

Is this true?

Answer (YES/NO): YES